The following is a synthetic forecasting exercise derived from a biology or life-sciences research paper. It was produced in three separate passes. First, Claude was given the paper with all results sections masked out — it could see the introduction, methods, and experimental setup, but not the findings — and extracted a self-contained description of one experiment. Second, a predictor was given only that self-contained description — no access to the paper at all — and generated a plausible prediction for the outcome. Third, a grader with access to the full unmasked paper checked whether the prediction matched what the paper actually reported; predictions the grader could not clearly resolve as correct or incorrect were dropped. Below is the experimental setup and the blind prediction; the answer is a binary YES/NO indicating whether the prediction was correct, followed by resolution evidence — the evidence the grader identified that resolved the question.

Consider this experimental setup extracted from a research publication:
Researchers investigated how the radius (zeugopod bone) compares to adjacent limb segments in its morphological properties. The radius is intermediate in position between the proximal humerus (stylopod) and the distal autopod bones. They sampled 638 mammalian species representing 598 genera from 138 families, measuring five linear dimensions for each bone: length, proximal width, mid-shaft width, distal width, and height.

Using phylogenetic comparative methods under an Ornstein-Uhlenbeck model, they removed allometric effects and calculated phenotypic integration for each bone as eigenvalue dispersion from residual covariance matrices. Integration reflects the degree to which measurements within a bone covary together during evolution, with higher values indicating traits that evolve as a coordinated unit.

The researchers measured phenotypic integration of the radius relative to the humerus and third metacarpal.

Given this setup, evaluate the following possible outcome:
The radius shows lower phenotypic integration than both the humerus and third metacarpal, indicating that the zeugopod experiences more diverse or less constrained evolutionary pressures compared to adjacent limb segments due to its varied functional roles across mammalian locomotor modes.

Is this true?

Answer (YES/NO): YES